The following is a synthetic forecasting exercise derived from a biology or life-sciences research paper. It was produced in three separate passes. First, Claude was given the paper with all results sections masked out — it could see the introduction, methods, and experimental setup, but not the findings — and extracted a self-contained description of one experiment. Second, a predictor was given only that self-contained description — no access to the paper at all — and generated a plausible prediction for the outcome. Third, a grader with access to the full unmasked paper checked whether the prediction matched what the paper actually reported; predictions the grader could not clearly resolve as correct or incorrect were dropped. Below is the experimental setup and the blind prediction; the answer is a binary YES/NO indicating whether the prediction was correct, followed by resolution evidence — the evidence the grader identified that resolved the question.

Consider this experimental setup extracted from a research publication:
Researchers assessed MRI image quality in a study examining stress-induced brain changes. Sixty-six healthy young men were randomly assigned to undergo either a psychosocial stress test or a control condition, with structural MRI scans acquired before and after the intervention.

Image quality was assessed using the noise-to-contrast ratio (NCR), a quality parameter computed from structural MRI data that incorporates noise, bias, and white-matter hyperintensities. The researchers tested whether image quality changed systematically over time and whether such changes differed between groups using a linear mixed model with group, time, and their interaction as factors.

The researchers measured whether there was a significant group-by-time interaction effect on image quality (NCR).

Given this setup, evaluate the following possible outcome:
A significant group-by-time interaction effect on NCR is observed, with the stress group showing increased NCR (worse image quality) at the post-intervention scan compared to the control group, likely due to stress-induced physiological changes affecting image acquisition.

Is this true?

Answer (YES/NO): NO